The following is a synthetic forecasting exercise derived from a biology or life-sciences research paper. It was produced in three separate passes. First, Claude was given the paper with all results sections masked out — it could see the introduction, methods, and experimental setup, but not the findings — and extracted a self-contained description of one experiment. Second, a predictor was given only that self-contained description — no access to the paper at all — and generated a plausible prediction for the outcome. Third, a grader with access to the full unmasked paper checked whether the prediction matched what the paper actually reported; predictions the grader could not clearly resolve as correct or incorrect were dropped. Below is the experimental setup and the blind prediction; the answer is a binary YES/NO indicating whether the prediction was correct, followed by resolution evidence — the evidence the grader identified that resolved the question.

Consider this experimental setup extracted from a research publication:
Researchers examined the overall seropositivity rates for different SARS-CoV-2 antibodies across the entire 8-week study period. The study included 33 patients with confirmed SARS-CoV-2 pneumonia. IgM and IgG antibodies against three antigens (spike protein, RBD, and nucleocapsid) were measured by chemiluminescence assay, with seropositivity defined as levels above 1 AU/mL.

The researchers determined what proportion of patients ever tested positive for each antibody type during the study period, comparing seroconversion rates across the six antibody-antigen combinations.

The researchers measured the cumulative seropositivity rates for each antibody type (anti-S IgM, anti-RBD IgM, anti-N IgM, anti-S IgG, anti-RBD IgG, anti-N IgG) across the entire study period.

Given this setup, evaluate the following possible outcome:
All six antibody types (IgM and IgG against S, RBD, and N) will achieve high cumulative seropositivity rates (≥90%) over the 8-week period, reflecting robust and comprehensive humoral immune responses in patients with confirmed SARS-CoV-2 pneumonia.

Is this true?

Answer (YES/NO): NO